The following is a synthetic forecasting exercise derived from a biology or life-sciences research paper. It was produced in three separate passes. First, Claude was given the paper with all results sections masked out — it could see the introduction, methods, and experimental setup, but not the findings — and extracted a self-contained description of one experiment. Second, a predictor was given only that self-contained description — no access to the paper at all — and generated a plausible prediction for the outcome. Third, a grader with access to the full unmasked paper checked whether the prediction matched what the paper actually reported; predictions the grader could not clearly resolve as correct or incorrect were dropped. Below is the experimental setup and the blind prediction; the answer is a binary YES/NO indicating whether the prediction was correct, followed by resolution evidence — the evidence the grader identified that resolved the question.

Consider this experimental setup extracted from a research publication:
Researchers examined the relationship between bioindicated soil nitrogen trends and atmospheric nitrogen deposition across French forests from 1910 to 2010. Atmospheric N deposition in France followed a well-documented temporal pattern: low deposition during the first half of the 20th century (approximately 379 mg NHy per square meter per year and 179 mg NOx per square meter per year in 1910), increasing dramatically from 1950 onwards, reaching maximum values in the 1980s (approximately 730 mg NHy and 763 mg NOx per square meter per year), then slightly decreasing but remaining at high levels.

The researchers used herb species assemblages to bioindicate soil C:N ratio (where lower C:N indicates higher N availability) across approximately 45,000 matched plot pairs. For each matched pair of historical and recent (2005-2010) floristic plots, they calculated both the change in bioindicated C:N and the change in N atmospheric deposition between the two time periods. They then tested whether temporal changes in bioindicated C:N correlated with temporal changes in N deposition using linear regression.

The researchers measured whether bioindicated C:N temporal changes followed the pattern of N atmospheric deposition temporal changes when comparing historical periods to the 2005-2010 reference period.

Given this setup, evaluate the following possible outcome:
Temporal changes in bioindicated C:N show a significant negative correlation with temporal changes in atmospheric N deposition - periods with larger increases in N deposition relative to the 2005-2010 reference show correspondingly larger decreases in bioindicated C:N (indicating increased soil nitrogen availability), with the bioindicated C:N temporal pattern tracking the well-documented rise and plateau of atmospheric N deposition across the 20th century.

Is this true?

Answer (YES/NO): NO